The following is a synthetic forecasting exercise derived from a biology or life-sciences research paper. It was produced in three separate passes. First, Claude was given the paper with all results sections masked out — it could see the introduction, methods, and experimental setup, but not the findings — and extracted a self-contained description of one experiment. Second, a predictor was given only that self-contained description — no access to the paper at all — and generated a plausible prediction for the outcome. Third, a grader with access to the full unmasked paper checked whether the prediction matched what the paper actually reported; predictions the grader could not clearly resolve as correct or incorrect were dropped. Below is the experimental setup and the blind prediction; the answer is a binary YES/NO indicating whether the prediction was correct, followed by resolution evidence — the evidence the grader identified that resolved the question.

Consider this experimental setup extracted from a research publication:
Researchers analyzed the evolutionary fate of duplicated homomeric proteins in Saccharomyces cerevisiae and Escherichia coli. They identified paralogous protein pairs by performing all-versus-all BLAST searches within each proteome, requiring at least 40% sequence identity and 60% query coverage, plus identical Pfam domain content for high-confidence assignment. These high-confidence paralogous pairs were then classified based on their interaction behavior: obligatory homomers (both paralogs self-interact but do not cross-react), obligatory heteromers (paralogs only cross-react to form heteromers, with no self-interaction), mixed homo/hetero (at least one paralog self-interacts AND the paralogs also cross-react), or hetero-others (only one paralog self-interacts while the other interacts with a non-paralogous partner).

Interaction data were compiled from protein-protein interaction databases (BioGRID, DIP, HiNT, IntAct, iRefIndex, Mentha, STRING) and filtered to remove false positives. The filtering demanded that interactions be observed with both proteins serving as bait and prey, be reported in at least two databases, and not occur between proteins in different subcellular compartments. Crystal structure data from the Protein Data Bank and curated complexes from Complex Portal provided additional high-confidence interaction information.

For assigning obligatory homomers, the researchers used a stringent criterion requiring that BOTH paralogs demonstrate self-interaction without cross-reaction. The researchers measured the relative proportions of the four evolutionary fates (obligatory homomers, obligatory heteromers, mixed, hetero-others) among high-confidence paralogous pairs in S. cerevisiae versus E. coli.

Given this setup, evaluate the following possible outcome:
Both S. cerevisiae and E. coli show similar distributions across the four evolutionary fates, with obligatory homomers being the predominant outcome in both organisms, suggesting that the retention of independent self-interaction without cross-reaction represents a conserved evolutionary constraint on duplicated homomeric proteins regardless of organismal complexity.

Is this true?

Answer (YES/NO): NO